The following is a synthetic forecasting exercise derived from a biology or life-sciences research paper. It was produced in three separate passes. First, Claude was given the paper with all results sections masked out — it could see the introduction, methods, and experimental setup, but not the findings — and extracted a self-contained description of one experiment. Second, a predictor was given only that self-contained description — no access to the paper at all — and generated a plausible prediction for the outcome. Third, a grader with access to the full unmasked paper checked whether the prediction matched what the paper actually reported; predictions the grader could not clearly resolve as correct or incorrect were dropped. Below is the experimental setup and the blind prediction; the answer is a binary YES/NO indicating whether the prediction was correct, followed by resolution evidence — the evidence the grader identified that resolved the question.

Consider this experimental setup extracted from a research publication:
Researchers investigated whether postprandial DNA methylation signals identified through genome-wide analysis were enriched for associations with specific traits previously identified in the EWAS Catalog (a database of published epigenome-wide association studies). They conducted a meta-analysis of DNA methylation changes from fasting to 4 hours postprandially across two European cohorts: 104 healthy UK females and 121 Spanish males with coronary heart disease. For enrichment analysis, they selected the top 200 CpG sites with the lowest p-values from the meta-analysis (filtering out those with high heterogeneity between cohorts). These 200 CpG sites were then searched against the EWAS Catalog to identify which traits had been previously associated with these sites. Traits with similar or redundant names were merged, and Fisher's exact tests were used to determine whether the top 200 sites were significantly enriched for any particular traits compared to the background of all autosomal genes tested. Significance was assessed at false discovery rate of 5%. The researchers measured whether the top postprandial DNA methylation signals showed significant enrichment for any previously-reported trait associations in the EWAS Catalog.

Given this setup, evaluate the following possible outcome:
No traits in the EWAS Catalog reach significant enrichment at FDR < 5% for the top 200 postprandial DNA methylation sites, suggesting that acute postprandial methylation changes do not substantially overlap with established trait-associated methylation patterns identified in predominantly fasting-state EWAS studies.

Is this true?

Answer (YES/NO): NO